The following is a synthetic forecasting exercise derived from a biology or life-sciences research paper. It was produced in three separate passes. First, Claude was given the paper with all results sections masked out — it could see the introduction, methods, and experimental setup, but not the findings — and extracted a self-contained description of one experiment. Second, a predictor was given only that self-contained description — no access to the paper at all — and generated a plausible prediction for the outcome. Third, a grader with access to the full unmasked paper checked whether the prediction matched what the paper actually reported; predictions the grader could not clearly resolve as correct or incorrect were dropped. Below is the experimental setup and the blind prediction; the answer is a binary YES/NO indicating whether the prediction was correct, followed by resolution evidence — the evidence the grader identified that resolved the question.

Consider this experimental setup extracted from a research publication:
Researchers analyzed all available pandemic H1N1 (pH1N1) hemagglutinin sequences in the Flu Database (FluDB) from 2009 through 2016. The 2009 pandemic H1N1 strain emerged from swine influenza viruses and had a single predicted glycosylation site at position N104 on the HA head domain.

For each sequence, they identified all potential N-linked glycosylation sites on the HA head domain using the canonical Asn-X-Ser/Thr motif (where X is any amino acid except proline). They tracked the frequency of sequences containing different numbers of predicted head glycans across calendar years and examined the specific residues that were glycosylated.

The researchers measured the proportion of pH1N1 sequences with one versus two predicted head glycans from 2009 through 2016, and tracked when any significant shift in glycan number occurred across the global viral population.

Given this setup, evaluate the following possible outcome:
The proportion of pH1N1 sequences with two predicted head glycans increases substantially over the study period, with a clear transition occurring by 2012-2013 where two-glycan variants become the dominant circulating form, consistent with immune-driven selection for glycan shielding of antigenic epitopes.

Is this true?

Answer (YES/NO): NO